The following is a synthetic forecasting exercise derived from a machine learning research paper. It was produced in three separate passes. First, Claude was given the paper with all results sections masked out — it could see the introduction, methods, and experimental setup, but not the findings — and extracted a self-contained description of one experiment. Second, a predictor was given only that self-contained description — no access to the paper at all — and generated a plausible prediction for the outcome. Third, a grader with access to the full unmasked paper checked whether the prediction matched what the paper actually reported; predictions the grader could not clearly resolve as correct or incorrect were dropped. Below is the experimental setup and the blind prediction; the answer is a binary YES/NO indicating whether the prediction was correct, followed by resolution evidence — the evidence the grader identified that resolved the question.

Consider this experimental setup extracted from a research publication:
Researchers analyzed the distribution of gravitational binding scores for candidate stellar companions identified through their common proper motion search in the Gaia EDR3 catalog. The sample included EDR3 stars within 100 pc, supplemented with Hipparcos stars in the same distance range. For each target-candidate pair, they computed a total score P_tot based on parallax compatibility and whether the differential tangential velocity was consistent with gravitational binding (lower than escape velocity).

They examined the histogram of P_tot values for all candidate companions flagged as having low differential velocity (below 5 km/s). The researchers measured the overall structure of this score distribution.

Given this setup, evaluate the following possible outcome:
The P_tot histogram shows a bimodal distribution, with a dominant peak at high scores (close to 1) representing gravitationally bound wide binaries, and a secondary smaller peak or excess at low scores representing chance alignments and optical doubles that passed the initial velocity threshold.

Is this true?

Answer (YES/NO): NO